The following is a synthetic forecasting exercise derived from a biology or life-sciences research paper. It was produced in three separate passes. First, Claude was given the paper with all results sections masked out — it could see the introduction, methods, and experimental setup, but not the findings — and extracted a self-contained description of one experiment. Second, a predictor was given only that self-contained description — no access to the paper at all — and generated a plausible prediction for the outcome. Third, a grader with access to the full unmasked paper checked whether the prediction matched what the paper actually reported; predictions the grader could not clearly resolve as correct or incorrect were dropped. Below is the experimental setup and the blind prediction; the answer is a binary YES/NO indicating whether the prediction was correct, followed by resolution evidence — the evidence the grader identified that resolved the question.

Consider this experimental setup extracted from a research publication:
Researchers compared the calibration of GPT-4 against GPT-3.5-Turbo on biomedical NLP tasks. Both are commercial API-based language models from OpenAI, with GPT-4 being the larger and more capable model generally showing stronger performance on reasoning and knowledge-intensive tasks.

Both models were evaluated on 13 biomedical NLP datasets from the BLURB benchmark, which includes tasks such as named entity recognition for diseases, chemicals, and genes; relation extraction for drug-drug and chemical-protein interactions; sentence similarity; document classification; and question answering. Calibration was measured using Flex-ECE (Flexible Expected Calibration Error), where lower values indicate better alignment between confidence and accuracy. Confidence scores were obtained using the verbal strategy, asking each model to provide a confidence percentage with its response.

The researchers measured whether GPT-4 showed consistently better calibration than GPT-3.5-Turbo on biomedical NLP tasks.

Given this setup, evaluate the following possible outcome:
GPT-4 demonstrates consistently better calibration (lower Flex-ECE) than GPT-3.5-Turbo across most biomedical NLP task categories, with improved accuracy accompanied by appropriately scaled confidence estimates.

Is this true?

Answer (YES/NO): NO